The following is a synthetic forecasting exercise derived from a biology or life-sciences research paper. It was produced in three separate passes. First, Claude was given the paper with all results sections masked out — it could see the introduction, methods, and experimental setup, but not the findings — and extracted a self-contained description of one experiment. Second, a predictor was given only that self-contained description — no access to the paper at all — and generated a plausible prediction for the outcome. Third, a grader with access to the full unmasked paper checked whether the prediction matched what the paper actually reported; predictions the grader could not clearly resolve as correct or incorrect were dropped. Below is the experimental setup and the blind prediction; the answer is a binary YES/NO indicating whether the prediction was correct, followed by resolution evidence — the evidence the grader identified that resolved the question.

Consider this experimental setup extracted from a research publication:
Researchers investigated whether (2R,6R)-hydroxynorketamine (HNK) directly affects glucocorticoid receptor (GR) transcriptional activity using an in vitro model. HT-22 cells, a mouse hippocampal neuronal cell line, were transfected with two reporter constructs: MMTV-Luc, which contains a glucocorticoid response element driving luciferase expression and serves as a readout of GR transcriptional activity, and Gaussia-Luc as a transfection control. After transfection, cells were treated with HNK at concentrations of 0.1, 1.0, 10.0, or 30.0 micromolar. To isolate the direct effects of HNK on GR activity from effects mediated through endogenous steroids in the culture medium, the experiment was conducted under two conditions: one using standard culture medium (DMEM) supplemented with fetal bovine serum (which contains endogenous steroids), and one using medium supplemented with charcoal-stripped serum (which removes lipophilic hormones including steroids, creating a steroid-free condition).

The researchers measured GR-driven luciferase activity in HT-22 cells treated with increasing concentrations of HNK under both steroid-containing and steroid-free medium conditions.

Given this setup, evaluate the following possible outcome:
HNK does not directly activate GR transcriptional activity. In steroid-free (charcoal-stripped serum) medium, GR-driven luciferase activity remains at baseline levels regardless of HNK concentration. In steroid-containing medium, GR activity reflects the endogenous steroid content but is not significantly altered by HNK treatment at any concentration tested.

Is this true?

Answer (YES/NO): NO